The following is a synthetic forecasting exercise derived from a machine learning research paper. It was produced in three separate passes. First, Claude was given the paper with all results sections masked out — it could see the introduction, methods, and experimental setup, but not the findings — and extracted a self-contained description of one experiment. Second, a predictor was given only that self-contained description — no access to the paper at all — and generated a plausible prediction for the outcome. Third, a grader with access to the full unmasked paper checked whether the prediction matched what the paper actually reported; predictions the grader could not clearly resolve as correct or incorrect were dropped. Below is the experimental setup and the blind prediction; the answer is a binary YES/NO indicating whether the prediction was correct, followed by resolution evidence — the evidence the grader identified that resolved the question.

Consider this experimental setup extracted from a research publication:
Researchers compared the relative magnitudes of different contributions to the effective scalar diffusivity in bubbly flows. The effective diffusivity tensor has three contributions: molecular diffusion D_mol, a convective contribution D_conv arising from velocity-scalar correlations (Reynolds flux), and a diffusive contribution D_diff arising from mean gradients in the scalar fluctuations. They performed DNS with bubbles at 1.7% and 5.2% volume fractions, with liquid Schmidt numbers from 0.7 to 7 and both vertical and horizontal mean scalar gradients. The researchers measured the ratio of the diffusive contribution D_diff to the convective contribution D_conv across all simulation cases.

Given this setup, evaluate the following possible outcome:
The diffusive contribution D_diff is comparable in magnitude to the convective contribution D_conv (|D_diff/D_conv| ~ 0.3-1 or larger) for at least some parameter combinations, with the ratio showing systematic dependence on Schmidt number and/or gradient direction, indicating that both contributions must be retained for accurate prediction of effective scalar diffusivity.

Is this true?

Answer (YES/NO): NO